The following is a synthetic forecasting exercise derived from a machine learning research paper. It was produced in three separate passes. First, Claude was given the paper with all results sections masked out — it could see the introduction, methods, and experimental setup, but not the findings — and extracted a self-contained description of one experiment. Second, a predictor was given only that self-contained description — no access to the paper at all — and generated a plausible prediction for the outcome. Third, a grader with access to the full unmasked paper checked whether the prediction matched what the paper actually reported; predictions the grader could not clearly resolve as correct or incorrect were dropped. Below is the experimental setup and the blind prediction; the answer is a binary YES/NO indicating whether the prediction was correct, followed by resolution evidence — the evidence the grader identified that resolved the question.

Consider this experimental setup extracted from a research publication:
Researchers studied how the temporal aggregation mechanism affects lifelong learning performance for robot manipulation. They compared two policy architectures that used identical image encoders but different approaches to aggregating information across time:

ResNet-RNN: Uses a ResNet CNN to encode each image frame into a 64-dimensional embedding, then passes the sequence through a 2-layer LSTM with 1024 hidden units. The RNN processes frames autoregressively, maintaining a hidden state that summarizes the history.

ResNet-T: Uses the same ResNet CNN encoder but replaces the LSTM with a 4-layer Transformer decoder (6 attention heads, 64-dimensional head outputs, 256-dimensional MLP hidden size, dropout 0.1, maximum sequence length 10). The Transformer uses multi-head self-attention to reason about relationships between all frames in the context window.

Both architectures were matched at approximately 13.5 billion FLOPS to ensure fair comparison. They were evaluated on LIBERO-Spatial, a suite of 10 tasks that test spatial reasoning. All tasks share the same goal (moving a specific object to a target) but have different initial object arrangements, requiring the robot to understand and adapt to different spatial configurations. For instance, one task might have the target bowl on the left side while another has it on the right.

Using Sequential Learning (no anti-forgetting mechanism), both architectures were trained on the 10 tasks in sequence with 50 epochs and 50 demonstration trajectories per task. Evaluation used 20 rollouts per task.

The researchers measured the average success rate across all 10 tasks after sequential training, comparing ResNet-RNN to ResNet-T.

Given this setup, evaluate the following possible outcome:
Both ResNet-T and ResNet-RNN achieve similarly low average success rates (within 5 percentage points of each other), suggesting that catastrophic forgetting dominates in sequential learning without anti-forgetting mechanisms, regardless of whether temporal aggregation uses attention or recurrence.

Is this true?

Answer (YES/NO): NO